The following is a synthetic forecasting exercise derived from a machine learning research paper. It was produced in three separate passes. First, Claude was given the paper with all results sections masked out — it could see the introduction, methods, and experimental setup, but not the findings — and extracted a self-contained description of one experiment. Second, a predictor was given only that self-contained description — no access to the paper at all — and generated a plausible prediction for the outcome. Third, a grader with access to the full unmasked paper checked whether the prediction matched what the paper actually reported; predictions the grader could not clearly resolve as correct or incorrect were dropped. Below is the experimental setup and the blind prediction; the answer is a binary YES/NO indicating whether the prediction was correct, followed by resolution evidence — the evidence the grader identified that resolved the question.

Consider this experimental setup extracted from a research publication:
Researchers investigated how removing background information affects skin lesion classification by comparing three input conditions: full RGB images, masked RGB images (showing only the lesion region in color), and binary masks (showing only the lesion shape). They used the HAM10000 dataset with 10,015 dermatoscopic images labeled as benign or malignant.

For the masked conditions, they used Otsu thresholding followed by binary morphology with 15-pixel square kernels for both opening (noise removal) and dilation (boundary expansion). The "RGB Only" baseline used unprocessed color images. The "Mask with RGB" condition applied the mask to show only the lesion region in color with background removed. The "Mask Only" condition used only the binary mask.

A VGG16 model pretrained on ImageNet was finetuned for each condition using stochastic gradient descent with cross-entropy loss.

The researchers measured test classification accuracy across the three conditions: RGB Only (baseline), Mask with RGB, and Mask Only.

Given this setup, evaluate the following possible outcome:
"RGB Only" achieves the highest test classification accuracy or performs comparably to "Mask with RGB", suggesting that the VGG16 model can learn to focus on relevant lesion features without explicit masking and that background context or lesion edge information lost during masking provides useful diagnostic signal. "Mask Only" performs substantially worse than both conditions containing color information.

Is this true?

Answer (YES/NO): NO